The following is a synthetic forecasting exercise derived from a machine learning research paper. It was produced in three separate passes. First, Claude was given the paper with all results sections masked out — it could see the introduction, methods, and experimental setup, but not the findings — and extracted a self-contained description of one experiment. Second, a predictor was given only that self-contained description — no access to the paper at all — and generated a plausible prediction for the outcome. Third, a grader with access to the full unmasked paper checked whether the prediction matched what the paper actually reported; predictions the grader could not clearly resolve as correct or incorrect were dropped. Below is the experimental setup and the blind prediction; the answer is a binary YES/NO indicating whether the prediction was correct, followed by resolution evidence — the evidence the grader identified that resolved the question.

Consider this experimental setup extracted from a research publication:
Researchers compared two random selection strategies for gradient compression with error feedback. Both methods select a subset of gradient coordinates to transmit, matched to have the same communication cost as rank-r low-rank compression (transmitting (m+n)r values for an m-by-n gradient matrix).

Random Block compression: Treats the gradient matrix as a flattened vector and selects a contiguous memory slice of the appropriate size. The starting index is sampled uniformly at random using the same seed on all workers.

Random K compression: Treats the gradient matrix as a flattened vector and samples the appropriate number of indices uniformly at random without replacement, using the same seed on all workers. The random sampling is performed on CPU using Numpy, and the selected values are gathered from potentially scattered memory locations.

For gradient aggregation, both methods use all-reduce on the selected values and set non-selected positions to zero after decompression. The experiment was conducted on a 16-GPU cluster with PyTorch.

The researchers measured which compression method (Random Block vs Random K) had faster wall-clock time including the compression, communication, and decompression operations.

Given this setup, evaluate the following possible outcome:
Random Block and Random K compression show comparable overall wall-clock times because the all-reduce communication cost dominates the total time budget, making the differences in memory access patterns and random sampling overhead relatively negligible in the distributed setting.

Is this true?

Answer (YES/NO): NO